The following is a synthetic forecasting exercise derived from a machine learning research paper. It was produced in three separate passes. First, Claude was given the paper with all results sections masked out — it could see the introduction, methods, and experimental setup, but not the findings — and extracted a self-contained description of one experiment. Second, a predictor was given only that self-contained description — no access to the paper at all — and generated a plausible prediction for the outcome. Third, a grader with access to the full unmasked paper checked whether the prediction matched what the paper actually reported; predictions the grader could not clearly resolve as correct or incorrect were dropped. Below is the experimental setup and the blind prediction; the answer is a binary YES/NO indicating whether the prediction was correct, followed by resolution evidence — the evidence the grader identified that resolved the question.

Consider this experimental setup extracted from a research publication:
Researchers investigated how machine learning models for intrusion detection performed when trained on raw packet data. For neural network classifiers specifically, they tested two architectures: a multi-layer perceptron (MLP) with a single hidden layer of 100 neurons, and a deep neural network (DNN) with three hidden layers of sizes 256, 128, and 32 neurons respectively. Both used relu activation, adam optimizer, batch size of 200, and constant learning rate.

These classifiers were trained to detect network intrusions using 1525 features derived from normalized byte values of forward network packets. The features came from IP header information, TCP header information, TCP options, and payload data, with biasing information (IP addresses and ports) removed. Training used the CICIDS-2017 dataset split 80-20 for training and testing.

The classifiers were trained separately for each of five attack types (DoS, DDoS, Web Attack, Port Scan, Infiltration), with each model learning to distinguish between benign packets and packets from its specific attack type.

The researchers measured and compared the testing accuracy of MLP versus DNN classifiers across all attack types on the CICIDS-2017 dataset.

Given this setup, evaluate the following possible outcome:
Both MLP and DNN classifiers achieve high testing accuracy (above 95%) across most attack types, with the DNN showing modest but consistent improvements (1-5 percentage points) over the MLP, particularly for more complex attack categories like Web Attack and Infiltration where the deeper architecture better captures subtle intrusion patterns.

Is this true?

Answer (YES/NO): NO